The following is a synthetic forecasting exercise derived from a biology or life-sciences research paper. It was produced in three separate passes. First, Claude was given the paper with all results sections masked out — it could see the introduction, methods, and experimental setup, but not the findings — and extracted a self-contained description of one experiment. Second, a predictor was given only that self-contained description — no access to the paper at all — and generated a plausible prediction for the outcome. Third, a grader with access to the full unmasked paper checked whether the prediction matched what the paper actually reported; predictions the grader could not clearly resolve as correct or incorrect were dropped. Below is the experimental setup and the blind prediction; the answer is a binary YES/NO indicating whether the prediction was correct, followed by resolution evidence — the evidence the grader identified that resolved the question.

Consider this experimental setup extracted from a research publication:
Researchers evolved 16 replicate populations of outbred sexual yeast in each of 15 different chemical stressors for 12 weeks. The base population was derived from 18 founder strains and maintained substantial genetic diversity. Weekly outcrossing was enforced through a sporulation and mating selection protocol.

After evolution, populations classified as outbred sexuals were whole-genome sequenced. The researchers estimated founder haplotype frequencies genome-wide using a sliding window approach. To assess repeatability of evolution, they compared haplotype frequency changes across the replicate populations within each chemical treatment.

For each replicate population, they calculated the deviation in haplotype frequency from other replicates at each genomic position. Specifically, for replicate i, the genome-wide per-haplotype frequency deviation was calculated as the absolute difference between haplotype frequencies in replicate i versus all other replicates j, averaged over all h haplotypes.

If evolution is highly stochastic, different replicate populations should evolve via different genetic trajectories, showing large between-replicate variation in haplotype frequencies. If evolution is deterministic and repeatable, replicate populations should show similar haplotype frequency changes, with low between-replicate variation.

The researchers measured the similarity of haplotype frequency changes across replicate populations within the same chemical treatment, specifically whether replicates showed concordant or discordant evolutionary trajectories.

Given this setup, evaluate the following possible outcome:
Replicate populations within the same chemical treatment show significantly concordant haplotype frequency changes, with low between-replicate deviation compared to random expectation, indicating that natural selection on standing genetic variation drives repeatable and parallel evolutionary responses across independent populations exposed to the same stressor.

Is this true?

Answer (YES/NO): YES